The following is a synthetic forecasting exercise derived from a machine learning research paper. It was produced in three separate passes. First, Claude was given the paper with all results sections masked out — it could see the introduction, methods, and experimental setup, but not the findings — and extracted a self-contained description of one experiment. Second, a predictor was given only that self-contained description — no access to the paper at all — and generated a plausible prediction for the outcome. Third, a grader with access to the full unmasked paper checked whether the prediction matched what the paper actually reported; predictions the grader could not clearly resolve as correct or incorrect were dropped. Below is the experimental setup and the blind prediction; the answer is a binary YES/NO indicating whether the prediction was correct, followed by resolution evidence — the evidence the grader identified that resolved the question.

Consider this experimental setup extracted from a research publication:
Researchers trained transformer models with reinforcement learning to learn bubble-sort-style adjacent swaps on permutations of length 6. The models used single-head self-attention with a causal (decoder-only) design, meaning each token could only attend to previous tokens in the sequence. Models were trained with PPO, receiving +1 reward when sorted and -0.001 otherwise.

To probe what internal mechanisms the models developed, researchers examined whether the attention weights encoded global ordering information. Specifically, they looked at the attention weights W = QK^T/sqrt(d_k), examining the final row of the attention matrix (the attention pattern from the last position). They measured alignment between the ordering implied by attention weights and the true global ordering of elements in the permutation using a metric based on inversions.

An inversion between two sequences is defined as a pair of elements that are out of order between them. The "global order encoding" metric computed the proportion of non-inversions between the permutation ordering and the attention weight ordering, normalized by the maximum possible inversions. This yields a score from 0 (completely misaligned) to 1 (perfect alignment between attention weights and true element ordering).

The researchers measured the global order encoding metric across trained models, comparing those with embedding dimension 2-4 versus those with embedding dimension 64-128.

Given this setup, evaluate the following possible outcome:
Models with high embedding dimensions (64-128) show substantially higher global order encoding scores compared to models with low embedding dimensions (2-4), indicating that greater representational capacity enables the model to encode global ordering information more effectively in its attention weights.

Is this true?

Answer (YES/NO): YES